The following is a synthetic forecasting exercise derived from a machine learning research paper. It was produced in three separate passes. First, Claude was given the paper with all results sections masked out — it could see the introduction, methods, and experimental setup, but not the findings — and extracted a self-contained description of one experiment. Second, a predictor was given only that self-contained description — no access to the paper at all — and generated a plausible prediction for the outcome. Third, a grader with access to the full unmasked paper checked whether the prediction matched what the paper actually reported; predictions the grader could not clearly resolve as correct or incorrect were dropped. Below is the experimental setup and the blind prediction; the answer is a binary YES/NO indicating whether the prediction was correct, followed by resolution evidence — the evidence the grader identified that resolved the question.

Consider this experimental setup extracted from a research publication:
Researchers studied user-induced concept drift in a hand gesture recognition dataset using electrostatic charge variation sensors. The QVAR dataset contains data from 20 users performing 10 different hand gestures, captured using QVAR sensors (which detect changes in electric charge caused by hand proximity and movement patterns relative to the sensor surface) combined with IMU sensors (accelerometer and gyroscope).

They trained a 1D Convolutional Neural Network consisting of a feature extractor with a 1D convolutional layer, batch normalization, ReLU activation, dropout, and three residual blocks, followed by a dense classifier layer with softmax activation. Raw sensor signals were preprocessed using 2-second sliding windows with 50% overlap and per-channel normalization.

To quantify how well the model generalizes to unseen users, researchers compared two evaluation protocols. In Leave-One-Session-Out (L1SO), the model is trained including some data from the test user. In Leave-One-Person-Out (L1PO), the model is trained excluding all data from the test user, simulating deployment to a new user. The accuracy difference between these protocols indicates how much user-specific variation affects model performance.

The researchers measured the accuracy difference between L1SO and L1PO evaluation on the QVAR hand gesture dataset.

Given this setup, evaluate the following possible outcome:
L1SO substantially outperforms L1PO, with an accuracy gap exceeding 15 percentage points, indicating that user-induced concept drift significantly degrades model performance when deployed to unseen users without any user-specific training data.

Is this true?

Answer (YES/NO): YES